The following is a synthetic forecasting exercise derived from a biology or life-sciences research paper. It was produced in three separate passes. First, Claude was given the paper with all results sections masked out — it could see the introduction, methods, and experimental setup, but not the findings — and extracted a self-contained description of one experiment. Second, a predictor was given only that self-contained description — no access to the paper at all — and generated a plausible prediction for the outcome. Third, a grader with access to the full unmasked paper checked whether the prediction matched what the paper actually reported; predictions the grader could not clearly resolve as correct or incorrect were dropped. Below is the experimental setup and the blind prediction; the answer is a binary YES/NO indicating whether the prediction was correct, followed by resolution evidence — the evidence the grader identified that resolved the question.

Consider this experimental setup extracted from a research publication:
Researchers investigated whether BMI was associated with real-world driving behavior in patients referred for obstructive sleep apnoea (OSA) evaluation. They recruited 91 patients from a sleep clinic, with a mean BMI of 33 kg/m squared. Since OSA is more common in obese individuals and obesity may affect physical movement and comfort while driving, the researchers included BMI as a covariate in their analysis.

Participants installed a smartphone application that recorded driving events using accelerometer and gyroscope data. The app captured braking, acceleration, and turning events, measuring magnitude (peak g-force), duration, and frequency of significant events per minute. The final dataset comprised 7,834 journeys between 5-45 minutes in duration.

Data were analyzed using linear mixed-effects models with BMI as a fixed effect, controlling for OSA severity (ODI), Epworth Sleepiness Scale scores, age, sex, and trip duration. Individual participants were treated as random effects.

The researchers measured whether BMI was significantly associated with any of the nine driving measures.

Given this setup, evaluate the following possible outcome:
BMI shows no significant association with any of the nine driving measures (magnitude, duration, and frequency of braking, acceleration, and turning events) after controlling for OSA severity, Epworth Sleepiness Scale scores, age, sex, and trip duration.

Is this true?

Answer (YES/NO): YES